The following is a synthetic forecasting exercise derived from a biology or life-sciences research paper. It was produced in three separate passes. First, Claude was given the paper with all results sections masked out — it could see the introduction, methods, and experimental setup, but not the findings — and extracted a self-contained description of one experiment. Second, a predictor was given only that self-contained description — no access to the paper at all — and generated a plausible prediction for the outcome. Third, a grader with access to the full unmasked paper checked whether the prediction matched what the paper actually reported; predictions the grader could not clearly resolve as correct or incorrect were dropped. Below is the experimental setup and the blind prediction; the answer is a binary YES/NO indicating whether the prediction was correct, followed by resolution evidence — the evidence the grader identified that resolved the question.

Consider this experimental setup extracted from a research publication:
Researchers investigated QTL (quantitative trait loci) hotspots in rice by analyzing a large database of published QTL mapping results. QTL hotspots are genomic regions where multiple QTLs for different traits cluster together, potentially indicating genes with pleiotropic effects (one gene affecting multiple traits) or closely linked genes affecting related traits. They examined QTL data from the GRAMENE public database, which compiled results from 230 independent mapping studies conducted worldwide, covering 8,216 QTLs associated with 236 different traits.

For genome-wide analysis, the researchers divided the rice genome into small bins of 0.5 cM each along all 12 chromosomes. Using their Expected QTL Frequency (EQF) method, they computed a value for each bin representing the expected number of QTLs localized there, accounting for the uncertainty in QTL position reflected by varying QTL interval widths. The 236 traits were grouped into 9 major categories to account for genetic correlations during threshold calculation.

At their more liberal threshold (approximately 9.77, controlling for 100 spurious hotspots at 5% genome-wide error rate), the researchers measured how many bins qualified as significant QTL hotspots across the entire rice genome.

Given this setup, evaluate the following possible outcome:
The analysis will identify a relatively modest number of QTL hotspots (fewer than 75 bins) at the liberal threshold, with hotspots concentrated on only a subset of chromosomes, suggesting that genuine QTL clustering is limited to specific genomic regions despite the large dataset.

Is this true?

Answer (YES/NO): NO